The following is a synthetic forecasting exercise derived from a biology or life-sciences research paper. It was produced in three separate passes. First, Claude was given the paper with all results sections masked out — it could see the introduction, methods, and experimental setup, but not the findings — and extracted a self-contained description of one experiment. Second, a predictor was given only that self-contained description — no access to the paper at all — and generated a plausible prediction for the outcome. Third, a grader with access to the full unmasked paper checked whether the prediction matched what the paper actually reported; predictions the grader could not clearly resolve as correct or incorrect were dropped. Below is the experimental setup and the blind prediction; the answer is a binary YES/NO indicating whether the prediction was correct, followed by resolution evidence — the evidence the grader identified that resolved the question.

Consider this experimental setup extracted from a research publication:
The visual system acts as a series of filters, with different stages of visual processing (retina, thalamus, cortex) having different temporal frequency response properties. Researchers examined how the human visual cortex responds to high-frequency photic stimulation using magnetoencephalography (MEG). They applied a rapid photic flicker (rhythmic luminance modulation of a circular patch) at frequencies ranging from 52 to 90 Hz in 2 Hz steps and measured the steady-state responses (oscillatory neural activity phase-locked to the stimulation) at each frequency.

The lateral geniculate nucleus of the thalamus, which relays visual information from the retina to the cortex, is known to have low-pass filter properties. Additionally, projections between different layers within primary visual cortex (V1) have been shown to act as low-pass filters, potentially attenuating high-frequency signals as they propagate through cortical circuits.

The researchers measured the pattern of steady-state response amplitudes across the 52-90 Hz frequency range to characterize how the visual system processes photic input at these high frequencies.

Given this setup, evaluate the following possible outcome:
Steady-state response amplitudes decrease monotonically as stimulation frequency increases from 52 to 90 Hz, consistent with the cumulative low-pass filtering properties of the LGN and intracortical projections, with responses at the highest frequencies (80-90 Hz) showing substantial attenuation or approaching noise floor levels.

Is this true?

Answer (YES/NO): YES